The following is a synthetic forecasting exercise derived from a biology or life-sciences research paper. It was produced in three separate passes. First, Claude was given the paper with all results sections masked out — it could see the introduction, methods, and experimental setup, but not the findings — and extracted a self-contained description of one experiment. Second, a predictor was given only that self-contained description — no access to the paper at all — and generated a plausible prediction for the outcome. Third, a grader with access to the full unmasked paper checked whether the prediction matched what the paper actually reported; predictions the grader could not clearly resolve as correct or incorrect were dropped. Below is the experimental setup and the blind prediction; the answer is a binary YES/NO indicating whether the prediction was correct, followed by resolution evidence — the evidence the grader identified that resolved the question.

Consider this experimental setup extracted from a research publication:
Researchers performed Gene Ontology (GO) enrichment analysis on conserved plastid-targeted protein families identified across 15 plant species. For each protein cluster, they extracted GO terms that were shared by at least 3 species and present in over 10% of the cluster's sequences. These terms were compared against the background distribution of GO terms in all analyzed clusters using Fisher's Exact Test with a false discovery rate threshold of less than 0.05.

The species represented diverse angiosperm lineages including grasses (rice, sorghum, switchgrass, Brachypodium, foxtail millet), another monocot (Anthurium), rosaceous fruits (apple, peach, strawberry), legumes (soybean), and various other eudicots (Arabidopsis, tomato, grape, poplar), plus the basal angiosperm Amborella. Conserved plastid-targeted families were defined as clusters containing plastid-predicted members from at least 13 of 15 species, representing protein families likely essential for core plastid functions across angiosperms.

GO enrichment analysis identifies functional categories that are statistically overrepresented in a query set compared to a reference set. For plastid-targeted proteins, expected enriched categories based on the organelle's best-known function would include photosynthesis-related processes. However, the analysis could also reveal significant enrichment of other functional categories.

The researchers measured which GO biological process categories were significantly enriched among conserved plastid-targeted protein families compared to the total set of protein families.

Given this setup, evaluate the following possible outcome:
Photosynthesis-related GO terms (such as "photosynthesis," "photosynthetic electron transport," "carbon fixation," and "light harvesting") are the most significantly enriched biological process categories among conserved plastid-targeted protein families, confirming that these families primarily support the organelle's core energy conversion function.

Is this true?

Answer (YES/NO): NO